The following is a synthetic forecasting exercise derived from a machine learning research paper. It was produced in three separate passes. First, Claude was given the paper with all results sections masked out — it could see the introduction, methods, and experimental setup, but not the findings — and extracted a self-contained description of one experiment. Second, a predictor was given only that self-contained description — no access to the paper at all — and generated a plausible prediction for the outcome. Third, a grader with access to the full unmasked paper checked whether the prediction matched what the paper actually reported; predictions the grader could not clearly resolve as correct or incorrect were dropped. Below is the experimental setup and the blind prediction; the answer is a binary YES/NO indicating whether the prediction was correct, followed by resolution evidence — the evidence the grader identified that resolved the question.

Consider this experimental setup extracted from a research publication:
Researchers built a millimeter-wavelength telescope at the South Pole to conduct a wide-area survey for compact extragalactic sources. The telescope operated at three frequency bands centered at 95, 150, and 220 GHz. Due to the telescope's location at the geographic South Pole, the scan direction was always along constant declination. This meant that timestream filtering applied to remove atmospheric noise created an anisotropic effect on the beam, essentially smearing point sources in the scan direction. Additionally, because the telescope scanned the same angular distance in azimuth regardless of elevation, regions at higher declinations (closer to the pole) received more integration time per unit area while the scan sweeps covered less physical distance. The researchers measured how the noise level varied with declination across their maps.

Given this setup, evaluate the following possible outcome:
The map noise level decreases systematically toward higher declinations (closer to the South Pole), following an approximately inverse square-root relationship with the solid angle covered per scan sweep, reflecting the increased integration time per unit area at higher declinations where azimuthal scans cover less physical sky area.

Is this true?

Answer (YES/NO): NO